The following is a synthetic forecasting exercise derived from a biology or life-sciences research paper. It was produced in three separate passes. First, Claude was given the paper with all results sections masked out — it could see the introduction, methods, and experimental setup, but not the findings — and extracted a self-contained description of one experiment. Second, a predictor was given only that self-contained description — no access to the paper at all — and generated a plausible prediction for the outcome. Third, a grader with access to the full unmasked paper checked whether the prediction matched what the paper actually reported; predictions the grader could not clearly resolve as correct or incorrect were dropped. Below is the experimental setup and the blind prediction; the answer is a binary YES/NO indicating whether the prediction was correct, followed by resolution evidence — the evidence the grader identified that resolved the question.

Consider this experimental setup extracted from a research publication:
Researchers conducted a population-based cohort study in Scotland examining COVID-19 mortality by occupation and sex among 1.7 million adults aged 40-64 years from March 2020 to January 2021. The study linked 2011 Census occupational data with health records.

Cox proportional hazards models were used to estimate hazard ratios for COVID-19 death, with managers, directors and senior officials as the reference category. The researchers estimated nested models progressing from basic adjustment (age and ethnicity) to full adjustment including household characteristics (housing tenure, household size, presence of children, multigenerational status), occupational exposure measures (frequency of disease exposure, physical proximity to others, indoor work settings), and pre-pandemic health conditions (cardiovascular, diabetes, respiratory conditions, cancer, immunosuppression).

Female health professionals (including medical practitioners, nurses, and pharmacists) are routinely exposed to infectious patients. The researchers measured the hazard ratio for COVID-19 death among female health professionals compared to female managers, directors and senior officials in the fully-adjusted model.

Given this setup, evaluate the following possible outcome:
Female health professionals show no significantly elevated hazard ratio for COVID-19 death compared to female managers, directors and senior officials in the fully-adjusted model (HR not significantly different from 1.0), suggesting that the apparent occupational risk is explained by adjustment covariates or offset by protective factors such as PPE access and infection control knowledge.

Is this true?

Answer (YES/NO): NO